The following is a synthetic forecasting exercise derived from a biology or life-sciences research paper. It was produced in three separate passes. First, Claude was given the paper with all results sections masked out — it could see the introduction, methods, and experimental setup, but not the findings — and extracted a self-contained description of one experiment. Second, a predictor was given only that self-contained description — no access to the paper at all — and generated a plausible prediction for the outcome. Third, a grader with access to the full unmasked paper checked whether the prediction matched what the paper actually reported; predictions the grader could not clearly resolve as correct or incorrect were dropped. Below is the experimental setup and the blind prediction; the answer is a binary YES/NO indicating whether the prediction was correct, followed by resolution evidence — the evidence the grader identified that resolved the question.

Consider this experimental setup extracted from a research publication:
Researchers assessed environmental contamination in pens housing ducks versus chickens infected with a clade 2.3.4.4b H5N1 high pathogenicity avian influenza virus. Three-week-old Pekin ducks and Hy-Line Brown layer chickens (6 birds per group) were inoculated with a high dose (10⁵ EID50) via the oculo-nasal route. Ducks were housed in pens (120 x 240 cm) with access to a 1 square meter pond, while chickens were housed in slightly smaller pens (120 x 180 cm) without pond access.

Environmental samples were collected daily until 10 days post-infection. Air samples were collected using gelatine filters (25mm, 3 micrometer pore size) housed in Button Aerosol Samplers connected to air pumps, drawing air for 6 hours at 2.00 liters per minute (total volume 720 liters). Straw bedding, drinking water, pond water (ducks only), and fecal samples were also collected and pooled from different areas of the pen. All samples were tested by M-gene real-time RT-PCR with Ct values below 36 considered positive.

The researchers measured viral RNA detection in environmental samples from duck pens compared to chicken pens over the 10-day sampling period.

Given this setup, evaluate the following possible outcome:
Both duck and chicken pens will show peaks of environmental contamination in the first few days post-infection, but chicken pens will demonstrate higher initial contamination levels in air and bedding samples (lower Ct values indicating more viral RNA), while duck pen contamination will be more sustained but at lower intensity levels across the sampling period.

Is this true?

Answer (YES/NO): NO